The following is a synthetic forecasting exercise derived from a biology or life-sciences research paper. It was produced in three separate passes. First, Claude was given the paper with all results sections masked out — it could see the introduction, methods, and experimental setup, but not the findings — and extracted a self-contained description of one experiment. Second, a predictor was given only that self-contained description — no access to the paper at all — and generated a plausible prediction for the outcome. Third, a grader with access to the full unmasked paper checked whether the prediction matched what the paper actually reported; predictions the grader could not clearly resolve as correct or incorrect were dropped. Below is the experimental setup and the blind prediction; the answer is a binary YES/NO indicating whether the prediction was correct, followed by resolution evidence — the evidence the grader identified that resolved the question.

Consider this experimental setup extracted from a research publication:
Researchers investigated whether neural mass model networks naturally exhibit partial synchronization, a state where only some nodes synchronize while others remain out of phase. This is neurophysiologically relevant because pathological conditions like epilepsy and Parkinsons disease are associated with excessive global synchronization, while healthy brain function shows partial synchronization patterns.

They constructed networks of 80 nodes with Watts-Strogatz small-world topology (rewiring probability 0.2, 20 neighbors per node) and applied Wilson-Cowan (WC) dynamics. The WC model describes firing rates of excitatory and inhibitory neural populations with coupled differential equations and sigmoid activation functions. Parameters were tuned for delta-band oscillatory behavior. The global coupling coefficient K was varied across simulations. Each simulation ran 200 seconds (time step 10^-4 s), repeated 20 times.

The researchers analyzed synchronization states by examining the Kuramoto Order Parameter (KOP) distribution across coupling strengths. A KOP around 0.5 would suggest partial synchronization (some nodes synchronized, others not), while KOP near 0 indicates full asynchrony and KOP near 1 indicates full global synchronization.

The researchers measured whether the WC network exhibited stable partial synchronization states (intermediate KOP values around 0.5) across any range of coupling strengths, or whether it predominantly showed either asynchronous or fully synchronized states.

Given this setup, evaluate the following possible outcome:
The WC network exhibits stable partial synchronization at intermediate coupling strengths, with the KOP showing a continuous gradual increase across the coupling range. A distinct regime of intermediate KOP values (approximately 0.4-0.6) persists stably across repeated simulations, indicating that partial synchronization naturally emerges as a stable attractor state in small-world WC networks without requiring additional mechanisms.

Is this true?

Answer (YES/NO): NO